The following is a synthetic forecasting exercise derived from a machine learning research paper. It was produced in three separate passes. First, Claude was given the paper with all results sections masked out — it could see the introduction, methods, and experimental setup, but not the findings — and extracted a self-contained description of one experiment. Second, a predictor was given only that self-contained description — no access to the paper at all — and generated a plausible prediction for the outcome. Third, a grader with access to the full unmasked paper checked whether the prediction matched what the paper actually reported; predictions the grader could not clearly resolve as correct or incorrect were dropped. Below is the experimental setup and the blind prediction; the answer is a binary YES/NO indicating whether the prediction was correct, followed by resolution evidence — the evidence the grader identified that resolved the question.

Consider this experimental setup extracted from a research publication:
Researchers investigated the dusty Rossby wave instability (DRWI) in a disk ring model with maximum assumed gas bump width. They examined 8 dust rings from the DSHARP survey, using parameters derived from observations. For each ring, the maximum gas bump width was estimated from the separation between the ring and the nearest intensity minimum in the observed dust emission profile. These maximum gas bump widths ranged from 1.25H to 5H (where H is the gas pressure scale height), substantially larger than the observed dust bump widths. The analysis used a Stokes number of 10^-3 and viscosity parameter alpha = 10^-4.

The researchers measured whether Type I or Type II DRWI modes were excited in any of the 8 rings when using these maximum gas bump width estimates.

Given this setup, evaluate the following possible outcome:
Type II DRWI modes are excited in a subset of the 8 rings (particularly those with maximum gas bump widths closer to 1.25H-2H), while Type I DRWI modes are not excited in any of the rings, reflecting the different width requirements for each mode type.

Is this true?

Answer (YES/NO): NO